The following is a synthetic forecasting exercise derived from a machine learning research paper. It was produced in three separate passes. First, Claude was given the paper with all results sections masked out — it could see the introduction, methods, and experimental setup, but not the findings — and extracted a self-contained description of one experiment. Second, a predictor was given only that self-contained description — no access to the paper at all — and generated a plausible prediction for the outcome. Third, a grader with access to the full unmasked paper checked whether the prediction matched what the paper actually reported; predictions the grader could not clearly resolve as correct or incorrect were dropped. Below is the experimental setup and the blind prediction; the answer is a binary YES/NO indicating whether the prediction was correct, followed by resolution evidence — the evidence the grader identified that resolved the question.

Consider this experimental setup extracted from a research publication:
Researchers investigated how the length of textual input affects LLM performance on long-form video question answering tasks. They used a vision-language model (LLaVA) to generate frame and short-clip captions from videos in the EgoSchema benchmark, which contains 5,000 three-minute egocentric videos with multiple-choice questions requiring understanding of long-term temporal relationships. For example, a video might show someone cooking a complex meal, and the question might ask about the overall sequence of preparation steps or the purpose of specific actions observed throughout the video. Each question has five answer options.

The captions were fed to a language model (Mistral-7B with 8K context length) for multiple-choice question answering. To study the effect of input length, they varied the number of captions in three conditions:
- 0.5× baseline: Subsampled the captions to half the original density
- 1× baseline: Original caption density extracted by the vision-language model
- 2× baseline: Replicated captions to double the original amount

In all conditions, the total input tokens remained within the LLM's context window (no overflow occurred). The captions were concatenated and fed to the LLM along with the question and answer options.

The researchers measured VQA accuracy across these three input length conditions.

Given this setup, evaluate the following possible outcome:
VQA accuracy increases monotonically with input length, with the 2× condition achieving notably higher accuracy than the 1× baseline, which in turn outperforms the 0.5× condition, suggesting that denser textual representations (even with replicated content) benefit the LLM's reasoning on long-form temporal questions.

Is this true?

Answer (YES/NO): NO